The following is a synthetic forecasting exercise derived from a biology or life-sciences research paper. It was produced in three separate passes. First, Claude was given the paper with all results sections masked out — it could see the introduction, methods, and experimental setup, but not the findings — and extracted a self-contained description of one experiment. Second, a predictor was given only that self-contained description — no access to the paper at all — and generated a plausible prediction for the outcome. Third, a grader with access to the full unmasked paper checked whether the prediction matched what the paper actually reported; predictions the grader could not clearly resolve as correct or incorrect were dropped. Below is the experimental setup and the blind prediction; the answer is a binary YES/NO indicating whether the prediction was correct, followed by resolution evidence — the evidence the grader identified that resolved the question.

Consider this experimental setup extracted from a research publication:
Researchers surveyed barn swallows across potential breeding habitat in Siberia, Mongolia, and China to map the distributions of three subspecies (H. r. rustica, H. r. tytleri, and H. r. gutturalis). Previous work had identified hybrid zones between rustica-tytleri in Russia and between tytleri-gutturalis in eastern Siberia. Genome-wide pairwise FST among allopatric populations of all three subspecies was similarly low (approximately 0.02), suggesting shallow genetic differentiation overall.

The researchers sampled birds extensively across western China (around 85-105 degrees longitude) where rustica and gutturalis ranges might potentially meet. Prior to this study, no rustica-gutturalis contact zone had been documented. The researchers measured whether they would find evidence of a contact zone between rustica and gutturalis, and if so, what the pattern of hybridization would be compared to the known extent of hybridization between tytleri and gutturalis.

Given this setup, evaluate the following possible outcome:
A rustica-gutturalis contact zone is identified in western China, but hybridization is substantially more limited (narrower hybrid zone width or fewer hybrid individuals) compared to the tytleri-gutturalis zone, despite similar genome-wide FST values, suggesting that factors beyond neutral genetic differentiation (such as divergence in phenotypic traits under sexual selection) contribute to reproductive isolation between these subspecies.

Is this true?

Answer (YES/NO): YES